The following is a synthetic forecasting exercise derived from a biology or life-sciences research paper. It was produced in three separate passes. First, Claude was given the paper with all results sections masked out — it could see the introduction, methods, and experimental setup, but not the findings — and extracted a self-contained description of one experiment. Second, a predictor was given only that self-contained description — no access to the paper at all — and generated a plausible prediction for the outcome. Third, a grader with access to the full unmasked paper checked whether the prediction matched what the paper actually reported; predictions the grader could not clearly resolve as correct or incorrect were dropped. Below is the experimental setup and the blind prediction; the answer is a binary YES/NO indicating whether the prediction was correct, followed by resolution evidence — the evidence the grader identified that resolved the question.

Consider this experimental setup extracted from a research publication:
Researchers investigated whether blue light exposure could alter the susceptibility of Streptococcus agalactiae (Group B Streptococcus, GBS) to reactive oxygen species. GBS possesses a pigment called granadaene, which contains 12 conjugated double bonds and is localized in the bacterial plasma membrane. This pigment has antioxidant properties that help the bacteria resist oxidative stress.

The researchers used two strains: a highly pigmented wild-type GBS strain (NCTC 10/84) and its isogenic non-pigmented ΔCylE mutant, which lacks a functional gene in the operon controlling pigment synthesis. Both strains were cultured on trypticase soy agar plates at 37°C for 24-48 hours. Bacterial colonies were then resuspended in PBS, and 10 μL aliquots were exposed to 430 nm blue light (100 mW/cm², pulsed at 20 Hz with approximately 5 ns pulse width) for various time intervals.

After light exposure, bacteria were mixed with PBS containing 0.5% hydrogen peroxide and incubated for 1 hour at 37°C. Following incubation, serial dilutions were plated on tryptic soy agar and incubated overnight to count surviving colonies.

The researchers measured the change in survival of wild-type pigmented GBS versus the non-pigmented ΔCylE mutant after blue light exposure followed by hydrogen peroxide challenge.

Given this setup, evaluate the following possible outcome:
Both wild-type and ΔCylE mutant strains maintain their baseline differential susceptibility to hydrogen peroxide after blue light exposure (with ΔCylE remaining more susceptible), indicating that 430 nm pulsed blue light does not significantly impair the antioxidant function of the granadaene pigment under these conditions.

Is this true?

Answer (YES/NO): NO